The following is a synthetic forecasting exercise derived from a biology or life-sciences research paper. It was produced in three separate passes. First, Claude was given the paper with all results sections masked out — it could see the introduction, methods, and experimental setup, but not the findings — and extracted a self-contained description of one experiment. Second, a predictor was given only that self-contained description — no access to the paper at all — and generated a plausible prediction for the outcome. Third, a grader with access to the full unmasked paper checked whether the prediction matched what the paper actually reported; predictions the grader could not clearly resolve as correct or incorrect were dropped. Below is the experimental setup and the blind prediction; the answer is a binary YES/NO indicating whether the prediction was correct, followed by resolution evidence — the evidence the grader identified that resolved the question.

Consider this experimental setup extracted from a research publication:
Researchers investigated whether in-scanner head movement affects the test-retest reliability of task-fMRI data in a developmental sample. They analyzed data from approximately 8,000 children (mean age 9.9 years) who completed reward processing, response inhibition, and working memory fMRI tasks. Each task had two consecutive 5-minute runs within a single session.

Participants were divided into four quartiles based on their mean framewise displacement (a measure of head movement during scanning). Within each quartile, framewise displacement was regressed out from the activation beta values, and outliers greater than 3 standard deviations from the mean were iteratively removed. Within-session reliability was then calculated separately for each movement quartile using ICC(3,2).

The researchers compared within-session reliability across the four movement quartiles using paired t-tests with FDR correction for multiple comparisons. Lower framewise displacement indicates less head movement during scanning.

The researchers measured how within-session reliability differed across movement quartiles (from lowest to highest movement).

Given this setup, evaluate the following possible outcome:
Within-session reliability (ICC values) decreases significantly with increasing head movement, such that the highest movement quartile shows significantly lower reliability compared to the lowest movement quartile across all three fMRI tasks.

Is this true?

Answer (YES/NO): YES